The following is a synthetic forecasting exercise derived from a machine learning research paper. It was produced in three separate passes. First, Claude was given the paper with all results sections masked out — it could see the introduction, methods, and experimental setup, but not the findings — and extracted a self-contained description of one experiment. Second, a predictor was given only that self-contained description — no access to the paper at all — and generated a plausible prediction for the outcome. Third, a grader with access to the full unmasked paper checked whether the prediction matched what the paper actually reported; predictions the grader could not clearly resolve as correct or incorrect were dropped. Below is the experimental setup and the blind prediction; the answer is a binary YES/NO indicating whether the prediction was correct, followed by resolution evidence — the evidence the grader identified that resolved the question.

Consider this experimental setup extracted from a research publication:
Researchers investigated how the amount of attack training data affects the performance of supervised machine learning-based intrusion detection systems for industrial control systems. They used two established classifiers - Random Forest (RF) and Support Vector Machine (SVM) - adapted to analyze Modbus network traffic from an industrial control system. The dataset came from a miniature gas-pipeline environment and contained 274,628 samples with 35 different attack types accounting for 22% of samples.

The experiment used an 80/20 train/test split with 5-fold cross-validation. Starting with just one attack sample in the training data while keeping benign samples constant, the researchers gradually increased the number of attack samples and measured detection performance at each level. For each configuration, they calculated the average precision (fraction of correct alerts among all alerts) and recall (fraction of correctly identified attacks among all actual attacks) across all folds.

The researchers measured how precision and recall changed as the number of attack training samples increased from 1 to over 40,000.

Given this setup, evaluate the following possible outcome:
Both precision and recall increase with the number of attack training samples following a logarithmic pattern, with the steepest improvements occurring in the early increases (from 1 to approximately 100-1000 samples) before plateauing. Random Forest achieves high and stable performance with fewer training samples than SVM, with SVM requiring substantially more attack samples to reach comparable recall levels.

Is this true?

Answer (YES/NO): NO